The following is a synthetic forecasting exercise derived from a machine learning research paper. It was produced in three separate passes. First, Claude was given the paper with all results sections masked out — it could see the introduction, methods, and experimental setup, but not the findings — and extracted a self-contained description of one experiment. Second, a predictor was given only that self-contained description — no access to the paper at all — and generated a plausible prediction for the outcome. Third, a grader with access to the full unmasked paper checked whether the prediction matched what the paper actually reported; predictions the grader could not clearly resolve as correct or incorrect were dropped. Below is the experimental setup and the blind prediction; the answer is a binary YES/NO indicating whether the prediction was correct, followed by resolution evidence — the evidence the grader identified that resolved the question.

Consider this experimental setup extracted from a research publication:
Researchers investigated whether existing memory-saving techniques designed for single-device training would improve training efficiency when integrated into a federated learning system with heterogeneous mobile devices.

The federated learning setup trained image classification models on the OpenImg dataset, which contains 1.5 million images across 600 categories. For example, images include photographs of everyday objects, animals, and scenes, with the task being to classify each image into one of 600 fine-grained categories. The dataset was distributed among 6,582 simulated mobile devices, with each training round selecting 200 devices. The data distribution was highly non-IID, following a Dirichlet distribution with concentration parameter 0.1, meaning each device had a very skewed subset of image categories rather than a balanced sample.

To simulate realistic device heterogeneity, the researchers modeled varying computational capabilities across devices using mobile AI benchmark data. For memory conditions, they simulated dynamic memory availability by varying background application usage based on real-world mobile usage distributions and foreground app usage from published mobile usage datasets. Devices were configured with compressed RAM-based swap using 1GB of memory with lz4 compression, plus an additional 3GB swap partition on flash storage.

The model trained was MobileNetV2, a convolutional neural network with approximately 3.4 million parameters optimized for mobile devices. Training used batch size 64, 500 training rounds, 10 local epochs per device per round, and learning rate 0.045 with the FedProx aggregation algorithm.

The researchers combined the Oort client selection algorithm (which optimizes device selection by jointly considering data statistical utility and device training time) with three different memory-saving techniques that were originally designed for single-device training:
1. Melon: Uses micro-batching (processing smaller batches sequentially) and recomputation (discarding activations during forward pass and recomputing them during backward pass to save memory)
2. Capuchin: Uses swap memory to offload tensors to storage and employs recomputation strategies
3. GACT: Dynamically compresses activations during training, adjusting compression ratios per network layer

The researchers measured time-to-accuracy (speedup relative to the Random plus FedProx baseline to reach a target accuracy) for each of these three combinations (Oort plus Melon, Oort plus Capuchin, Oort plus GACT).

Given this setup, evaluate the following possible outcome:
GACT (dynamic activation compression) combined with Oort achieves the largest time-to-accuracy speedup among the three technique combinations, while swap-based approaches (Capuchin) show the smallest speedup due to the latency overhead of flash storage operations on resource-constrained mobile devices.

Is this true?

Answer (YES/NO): NO